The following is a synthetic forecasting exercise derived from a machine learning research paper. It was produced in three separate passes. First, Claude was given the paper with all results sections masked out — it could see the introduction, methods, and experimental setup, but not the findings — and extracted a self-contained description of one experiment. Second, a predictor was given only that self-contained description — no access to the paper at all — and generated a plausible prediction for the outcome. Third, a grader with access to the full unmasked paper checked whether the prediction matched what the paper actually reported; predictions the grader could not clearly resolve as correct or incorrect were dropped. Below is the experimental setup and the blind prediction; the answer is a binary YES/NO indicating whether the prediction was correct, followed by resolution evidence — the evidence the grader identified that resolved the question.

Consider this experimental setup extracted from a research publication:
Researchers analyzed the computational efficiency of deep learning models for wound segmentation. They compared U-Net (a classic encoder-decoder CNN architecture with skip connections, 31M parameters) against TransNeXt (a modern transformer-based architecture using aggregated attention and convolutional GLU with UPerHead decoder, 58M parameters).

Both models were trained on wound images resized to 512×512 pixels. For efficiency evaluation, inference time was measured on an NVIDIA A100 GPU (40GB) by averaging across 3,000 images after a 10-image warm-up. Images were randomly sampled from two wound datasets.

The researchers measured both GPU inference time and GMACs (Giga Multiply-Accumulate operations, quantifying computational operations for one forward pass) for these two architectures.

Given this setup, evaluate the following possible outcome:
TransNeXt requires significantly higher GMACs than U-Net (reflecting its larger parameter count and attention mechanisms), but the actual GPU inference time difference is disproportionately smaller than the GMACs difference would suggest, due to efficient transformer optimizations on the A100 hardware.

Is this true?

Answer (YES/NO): NO